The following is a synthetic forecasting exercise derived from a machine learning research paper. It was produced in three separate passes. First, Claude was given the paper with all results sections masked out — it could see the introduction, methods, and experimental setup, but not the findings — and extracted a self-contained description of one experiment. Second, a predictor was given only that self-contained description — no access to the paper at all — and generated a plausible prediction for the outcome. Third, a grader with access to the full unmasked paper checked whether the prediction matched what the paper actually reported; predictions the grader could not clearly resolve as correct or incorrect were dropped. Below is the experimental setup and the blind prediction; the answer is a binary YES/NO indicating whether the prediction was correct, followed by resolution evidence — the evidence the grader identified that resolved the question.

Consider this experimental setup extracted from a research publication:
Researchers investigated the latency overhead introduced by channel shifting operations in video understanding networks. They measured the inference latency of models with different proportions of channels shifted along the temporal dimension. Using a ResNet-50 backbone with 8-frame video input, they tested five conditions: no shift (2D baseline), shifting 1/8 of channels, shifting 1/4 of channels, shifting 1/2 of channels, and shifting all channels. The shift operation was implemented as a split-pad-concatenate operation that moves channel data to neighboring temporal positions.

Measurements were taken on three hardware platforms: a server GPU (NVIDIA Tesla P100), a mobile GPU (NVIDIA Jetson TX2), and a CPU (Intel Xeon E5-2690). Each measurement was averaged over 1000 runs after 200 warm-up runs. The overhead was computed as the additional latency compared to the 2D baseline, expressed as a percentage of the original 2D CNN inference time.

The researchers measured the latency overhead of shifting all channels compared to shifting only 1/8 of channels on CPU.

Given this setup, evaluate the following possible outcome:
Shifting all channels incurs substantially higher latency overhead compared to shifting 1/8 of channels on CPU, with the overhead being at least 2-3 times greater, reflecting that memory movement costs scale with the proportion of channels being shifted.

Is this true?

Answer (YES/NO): YES